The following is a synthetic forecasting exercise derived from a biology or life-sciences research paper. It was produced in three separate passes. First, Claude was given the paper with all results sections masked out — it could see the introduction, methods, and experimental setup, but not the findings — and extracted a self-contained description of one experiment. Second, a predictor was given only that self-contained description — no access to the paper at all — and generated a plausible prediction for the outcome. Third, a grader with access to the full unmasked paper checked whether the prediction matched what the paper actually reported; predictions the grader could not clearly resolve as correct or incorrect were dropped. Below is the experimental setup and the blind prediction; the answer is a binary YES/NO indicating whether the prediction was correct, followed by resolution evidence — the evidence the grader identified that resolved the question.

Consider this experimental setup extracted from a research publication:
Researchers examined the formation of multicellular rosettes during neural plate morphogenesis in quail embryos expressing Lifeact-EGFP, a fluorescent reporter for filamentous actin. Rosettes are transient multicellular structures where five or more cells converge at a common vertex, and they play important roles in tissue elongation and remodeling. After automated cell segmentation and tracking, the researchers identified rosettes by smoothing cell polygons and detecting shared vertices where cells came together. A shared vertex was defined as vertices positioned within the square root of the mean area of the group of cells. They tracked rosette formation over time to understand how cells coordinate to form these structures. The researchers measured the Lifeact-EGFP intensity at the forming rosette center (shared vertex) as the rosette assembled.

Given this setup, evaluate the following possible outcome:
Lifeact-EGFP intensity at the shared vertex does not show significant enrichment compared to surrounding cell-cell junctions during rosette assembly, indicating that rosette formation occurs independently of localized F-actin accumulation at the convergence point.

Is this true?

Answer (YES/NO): NO